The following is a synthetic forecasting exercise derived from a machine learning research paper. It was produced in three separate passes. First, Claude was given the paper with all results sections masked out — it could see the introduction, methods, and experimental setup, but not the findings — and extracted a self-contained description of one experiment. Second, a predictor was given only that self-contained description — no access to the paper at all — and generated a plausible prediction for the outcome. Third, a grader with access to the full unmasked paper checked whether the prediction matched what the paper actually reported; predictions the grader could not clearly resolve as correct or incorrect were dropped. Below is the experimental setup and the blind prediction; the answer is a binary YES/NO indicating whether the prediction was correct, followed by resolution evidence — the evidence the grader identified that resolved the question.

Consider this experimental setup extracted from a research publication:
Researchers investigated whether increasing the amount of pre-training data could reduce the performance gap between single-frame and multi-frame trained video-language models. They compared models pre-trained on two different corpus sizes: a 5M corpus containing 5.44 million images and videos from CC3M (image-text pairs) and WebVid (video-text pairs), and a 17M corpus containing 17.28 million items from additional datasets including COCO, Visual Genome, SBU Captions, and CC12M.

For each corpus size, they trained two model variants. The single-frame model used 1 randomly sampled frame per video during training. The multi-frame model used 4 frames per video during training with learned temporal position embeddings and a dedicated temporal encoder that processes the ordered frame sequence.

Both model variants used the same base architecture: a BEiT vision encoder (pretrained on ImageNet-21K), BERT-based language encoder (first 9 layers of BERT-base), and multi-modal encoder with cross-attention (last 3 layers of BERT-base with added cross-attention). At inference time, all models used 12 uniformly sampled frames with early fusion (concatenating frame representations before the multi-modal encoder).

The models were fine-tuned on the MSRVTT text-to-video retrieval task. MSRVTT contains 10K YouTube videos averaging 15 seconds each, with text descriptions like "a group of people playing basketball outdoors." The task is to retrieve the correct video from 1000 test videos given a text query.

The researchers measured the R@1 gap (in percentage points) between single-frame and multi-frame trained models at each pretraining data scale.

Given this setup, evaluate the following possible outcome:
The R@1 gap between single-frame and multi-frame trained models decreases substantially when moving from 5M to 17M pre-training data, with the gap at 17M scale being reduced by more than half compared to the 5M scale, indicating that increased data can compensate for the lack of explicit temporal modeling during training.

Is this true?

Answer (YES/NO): YES